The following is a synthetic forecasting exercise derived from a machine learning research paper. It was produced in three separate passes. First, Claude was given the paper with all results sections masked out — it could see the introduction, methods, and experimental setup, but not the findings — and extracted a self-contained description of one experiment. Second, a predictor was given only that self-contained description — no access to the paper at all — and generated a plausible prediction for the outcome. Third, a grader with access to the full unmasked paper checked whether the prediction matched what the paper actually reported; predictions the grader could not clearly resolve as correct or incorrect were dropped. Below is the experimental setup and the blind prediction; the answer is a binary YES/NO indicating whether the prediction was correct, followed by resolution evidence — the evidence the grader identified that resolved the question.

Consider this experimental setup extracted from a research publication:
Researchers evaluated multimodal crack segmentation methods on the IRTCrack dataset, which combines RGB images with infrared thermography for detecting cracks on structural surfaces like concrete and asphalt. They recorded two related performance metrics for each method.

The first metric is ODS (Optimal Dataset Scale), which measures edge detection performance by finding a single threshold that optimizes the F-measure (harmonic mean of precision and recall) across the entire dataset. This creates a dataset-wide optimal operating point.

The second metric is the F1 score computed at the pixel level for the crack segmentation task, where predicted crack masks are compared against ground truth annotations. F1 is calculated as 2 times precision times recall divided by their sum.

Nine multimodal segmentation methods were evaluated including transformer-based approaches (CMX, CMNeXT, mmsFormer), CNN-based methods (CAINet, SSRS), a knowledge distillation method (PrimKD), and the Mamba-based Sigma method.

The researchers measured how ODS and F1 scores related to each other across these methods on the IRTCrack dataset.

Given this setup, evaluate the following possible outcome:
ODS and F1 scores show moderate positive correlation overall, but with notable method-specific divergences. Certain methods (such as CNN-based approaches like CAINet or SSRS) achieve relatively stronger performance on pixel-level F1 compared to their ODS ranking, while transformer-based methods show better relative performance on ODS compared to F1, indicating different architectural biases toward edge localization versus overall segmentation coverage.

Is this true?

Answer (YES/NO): NO